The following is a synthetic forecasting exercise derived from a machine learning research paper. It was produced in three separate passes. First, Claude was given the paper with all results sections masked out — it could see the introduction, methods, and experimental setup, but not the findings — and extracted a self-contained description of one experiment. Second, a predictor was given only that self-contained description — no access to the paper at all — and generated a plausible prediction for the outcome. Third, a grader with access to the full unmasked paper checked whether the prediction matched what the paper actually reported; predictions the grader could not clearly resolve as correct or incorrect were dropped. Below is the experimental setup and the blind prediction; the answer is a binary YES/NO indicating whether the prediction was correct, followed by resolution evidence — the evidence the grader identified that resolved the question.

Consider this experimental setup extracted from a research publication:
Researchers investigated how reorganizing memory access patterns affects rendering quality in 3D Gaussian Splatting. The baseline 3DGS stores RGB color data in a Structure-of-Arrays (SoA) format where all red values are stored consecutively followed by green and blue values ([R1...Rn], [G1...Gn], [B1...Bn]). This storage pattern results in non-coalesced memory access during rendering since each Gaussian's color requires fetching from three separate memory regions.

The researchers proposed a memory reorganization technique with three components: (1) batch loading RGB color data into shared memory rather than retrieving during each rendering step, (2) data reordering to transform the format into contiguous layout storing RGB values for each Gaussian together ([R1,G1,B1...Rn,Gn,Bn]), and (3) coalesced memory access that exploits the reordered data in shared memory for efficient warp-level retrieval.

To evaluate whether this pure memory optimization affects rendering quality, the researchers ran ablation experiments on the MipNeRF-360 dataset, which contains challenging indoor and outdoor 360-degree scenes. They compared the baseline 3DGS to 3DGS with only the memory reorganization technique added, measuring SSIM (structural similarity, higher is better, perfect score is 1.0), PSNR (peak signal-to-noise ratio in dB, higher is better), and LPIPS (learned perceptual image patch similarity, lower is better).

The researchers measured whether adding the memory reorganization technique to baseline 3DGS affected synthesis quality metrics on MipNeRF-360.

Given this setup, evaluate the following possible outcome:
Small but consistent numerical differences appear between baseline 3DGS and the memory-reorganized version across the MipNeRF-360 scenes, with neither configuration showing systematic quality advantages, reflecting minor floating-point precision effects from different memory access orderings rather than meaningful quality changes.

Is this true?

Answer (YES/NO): NO